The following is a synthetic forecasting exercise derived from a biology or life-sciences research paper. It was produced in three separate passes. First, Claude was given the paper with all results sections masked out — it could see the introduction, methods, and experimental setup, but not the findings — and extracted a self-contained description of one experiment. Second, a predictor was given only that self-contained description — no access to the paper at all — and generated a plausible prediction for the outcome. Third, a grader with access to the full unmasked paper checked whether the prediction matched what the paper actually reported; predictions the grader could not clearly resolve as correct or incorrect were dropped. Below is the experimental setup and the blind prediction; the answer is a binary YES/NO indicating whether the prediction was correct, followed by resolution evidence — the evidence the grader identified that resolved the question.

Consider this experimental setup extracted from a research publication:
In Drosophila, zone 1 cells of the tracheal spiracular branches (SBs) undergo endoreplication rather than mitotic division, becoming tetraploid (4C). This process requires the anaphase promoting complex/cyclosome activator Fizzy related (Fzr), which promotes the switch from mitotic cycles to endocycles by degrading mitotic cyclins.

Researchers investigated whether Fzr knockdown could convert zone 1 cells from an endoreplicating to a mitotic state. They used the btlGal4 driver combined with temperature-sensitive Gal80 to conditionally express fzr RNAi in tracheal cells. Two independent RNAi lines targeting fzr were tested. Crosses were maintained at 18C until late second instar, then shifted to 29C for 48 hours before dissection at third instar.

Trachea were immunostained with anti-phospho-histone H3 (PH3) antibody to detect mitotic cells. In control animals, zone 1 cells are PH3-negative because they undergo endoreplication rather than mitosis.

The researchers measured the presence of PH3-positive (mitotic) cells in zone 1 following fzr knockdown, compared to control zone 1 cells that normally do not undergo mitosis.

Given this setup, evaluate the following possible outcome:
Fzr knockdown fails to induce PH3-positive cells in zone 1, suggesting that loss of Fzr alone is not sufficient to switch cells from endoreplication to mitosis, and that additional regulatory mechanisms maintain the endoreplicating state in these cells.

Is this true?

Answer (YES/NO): NO